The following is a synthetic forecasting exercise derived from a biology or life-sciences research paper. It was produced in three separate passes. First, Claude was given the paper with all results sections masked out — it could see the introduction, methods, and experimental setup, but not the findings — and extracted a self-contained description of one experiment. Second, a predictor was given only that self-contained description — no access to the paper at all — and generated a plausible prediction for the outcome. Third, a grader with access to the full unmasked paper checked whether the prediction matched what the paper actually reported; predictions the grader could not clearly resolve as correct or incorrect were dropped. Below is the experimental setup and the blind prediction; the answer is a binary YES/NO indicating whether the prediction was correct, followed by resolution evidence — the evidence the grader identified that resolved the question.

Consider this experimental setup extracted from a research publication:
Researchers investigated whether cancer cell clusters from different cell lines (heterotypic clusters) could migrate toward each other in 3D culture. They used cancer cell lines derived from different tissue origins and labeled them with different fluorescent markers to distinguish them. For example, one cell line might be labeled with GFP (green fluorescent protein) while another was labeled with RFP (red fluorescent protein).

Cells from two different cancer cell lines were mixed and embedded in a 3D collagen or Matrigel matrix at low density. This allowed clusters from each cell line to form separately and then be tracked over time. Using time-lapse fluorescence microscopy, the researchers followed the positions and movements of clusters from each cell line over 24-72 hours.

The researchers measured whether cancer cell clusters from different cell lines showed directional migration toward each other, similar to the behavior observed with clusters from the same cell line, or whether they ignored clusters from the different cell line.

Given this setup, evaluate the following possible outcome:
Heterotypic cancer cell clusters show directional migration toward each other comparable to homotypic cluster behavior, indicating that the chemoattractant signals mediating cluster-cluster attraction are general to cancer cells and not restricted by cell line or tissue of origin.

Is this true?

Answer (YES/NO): YES